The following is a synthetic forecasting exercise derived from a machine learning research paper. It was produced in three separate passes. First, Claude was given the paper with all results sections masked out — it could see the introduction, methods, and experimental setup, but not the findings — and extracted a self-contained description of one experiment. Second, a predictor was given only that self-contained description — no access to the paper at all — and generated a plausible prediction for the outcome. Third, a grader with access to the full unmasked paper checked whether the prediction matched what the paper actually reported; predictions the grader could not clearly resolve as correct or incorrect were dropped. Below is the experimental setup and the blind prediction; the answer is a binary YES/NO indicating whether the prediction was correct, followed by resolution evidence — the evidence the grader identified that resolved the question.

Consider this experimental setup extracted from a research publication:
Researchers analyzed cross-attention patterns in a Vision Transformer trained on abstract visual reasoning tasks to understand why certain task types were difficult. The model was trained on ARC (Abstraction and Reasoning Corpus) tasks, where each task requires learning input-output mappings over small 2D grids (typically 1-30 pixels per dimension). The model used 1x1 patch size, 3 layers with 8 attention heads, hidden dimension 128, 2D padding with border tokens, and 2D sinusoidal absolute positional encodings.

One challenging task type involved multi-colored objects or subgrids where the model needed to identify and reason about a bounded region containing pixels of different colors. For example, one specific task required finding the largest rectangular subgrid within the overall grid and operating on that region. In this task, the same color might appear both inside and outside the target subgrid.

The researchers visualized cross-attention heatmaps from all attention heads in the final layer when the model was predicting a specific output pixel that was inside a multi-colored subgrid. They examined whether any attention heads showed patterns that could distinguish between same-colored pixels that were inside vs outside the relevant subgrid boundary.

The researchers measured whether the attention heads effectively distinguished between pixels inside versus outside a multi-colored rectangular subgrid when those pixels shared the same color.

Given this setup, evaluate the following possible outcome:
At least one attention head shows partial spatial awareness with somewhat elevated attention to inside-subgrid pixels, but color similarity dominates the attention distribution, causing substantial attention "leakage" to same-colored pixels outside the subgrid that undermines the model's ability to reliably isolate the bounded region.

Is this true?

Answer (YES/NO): NO